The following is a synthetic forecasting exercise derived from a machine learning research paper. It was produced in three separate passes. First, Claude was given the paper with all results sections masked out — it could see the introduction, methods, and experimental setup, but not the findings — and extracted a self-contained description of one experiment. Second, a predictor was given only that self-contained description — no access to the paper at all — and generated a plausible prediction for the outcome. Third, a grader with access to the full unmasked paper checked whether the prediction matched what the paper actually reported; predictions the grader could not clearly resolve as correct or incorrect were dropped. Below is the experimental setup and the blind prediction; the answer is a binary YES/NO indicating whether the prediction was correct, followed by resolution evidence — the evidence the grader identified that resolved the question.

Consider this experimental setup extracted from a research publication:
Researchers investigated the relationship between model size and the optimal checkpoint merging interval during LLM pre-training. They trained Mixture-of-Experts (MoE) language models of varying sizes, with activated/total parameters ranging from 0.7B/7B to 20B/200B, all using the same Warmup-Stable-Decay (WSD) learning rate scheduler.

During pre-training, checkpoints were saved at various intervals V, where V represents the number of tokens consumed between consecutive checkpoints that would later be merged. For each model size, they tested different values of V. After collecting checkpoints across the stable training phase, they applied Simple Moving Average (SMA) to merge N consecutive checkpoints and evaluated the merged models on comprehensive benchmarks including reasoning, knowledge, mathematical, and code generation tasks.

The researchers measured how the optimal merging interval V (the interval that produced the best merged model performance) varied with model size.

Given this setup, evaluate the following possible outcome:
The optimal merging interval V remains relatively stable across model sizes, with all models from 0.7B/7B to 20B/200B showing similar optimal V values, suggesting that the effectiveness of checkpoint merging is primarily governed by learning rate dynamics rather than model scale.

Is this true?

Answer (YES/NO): NO